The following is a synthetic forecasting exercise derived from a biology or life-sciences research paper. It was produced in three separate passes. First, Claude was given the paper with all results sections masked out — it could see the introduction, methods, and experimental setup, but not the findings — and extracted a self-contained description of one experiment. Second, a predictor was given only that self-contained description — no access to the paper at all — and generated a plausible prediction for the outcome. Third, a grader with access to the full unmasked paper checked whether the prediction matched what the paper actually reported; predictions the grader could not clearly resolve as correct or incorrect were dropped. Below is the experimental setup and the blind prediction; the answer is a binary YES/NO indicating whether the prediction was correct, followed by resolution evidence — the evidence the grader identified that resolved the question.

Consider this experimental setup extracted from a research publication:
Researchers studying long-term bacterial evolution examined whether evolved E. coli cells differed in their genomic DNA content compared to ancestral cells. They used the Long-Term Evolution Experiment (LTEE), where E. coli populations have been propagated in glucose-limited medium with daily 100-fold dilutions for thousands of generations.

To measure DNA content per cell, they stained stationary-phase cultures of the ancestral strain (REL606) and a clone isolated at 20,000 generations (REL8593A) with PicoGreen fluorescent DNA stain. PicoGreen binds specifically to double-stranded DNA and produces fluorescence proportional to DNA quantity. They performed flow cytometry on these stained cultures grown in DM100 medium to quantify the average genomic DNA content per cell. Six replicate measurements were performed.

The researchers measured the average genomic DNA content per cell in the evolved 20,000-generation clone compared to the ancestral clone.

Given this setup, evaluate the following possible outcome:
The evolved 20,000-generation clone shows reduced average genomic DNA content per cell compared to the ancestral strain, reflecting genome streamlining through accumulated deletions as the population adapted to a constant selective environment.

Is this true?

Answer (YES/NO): NO